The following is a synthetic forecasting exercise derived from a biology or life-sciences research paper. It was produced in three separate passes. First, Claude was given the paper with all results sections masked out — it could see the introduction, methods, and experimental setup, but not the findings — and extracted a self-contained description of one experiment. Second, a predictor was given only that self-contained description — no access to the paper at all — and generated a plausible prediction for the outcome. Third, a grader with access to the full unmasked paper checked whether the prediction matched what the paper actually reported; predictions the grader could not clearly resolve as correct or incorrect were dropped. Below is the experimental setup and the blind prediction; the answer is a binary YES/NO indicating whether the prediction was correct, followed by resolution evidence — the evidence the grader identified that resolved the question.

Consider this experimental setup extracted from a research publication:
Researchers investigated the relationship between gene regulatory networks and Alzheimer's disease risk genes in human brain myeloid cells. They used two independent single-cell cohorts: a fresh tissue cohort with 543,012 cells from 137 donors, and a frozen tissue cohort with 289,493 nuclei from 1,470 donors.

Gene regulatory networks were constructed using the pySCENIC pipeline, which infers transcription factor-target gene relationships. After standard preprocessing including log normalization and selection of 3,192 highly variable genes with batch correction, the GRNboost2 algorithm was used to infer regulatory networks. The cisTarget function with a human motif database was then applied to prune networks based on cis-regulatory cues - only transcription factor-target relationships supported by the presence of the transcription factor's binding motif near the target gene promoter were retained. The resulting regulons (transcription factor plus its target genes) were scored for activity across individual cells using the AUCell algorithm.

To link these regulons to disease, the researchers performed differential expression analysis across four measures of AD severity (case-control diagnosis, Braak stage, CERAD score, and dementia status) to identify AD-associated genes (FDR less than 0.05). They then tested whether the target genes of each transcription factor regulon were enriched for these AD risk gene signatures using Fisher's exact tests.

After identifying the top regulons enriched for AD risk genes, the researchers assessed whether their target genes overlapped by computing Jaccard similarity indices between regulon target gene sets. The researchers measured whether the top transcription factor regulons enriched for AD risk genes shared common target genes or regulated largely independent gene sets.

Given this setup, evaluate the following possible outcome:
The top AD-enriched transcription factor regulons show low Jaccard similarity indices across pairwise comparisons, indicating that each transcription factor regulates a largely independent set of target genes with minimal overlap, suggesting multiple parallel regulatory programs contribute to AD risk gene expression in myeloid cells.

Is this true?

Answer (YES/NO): NO